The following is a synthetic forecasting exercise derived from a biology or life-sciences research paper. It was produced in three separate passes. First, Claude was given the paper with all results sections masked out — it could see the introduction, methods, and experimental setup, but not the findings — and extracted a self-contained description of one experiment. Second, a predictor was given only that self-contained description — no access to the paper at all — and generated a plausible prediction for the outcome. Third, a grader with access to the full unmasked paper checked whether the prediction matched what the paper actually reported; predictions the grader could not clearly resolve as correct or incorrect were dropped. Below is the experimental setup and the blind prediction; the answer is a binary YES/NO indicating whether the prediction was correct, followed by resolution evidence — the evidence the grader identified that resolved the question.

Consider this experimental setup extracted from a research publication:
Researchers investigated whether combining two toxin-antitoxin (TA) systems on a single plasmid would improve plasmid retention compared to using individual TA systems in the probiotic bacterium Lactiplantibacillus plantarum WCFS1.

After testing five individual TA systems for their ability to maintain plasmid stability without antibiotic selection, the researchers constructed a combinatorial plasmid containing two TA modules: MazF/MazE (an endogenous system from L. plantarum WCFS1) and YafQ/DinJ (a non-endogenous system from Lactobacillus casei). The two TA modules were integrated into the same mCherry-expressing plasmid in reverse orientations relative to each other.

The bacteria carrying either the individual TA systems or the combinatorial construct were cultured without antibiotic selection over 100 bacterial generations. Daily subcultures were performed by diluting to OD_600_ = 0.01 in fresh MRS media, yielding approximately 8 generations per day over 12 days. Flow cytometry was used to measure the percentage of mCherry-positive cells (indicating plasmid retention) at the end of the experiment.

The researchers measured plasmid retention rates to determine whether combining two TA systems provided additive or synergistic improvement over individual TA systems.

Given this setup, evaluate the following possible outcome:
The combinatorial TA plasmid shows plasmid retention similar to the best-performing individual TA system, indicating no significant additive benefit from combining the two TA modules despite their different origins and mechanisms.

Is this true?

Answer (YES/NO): NO